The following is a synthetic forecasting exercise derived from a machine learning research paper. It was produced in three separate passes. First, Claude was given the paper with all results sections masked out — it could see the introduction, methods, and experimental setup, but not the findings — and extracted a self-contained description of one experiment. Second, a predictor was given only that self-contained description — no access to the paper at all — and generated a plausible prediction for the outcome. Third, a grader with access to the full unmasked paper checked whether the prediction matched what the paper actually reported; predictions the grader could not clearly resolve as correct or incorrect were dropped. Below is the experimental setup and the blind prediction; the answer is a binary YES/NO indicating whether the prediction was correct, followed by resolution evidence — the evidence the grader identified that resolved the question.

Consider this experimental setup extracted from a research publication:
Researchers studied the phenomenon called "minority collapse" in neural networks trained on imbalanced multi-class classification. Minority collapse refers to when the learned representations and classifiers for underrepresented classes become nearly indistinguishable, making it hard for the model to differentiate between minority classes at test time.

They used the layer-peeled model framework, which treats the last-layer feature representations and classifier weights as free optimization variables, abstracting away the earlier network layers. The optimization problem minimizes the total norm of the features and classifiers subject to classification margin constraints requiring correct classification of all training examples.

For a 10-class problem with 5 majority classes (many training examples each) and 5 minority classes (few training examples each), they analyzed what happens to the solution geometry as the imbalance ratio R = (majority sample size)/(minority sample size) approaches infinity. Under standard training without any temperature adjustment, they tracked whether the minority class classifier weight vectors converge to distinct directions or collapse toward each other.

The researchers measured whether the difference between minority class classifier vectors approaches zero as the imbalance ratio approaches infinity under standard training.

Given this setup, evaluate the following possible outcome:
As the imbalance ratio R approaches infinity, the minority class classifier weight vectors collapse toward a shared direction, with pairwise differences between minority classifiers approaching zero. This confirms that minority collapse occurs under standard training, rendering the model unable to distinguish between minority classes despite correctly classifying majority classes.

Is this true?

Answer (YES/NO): YES